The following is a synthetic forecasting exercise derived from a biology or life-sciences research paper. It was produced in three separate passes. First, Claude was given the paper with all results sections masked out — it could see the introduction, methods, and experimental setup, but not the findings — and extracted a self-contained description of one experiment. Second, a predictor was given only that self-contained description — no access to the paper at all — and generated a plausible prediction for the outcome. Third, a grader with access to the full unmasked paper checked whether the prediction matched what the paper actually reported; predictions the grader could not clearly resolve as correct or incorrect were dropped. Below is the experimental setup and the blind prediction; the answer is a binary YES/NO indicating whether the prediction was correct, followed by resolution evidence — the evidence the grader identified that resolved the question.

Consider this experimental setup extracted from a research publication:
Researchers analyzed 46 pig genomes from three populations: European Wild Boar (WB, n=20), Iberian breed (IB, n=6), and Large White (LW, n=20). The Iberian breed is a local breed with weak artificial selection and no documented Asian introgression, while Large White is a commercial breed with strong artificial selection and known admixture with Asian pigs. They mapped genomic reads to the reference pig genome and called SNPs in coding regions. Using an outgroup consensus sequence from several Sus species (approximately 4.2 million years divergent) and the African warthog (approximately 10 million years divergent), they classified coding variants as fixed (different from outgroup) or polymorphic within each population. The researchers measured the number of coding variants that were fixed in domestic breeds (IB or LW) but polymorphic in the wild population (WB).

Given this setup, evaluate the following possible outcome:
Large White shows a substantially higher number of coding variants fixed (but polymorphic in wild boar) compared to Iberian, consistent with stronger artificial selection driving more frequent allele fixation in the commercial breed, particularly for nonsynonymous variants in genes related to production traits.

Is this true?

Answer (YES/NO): NO